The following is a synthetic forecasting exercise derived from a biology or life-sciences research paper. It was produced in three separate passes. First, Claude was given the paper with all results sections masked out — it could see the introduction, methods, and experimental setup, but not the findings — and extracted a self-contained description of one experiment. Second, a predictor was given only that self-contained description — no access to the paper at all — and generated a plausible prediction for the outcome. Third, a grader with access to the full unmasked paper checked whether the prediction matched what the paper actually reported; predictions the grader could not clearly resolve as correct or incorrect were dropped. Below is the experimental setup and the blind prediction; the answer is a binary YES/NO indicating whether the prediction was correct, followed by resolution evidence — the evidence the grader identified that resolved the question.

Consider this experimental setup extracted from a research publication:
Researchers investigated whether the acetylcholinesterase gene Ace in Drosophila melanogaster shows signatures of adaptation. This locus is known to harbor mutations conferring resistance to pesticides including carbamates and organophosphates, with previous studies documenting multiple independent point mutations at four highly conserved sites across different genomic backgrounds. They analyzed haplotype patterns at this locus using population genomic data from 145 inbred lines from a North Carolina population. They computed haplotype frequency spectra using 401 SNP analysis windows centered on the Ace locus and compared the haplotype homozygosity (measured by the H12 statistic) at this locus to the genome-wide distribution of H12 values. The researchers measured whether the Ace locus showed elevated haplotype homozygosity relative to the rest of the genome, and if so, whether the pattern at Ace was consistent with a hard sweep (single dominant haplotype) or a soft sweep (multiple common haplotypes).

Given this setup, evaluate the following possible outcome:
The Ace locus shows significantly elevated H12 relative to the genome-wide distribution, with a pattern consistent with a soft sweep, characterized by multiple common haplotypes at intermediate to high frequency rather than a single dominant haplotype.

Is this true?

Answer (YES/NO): YES